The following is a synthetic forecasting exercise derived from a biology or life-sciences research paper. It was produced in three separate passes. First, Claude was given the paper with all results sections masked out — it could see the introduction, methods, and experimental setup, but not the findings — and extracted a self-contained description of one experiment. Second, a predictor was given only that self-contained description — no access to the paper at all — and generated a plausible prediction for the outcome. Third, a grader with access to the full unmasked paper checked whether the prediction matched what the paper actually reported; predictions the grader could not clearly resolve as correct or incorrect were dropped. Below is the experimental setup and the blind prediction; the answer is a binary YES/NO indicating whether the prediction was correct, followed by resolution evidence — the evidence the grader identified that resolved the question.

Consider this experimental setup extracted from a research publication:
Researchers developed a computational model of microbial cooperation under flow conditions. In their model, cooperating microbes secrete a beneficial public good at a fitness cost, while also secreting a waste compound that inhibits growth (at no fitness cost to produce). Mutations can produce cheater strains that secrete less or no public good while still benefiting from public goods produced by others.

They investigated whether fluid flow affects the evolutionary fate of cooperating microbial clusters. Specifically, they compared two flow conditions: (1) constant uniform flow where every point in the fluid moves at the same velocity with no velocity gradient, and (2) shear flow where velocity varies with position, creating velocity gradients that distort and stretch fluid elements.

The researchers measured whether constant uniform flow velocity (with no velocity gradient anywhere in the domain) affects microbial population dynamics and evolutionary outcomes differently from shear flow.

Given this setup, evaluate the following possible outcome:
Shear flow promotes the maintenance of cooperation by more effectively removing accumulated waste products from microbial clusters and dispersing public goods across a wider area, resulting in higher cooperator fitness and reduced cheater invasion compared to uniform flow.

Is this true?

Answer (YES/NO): NO